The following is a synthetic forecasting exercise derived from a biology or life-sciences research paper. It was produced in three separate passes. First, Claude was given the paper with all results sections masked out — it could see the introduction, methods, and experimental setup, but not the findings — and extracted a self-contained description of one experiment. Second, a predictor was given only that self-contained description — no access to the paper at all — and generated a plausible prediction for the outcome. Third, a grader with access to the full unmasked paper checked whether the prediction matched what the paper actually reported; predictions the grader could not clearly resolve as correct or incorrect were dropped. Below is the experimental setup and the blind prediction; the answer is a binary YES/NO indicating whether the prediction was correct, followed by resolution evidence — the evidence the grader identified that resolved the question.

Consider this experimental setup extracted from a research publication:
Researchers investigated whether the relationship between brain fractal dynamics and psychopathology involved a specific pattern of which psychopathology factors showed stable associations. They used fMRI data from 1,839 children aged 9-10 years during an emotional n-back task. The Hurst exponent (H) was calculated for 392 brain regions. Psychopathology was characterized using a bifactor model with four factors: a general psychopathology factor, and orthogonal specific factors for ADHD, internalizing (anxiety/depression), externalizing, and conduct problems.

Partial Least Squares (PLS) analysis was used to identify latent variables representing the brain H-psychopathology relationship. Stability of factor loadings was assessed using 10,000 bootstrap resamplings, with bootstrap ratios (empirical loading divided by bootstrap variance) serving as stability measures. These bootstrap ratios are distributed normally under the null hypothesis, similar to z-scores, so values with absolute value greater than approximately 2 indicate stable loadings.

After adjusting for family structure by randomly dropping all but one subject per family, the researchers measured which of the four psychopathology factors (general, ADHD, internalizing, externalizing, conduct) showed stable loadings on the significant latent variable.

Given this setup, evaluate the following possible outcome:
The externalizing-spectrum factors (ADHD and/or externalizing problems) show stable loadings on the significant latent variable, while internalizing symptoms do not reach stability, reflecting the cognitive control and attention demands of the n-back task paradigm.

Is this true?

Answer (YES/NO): YES